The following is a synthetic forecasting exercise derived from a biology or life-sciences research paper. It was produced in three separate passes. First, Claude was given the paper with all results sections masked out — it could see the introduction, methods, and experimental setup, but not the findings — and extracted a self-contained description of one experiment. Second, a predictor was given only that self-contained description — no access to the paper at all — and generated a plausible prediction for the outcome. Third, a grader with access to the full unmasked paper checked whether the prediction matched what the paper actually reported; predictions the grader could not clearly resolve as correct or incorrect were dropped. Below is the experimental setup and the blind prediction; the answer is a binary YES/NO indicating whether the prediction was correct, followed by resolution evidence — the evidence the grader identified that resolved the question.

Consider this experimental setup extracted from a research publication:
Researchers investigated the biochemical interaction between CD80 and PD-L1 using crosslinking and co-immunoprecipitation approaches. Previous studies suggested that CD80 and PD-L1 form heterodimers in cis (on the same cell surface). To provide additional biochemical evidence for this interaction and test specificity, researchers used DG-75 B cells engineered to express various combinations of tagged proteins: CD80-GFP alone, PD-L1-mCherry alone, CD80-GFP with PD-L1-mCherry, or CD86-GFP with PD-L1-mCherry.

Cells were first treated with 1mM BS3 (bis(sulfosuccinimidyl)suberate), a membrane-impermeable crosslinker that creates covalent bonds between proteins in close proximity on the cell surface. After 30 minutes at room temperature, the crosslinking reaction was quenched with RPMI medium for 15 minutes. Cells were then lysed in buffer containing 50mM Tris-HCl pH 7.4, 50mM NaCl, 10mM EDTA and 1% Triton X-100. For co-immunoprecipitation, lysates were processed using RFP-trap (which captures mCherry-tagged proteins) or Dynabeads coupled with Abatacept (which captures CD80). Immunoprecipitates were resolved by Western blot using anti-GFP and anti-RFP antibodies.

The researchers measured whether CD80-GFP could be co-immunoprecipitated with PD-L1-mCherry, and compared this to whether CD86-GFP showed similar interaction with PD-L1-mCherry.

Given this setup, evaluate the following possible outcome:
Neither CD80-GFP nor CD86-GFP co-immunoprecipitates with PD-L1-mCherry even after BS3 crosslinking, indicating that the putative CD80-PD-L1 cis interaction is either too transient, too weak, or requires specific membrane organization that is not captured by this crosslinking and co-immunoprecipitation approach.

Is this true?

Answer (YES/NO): NO